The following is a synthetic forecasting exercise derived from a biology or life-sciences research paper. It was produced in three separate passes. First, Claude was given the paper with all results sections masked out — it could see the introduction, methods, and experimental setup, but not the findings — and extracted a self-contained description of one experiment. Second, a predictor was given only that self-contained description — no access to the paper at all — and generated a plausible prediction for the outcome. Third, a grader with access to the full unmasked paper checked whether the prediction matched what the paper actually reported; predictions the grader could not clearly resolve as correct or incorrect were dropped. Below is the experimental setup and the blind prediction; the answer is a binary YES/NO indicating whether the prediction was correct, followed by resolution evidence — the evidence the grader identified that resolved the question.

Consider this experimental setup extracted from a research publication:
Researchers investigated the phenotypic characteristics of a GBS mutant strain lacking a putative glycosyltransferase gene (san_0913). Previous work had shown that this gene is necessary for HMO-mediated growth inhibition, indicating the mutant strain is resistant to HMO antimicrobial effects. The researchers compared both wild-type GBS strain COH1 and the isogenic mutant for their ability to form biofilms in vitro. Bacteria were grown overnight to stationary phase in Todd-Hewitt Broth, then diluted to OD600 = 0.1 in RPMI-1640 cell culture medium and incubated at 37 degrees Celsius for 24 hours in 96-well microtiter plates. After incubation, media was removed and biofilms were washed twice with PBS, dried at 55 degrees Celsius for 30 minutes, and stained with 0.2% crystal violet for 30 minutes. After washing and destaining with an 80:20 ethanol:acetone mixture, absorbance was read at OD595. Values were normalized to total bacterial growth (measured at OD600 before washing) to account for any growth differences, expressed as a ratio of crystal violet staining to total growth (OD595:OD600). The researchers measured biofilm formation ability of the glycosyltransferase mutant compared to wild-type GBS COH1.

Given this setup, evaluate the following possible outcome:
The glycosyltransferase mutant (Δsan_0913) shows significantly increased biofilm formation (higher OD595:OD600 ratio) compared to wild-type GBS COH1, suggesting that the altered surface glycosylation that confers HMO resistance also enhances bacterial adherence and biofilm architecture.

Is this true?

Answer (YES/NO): NO